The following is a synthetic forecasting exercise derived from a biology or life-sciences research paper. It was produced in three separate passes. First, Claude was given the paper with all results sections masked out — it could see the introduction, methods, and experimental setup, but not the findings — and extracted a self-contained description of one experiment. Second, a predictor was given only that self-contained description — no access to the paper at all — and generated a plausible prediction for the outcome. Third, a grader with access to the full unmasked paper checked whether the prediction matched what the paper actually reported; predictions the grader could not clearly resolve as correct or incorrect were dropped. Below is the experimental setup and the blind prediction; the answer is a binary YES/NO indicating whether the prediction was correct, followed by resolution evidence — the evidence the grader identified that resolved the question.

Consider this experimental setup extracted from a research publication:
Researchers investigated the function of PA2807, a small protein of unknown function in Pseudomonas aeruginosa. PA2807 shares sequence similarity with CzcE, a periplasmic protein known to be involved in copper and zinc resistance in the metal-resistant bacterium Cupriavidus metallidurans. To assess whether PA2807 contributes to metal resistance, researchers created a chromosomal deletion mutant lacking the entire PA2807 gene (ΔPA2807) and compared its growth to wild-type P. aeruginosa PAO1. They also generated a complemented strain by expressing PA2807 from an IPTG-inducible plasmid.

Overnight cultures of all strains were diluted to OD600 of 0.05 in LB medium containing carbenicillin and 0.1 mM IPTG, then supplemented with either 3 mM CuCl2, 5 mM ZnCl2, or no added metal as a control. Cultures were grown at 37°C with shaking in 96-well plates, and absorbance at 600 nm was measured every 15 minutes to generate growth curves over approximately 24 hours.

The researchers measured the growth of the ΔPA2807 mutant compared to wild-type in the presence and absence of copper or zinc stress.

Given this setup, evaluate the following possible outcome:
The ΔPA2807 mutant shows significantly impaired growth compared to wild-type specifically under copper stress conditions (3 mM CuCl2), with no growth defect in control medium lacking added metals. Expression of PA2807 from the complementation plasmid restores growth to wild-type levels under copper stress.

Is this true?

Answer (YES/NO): NO